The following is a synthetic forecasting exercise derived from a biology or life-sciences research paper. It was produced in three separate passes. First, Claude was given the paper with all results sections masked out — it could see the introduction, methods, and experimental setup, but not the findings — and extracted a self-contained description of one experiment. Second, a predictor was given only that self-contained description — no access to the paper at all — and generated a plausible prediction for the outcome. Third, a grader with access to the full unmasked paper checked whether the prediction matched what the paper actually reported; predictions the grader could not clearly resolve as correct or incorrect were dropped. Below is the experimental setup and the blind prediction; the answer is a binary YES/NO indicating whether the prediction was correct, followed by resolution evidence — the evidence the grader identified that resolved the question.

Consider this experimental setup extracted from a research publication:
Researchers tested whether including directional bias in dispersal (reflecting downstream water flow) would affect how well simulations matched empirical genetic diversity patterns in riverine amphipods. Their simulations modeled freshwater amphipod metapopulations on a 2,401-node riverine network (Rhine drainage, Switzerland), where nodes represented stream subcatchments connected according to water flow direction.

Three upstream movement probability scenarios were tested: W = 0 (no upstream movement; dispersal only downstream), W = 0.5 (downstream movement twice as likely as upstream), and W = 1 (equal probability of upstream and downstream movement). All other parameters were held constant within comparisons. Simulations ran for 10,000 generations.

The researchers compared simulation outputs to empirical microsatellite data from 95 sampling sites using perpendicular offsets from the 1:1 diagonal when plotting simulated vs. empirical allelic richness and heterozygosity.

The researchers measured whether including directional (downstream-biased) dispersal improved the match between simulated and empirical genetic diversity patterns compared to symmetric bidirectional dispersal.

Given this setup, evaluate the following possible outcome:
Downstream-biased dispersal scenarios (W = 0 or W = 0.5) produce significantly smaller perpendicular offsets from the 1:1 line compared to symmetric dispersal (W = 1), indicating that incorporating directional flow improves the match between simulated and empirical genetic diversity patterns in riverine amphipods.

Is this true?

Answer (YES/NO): NO